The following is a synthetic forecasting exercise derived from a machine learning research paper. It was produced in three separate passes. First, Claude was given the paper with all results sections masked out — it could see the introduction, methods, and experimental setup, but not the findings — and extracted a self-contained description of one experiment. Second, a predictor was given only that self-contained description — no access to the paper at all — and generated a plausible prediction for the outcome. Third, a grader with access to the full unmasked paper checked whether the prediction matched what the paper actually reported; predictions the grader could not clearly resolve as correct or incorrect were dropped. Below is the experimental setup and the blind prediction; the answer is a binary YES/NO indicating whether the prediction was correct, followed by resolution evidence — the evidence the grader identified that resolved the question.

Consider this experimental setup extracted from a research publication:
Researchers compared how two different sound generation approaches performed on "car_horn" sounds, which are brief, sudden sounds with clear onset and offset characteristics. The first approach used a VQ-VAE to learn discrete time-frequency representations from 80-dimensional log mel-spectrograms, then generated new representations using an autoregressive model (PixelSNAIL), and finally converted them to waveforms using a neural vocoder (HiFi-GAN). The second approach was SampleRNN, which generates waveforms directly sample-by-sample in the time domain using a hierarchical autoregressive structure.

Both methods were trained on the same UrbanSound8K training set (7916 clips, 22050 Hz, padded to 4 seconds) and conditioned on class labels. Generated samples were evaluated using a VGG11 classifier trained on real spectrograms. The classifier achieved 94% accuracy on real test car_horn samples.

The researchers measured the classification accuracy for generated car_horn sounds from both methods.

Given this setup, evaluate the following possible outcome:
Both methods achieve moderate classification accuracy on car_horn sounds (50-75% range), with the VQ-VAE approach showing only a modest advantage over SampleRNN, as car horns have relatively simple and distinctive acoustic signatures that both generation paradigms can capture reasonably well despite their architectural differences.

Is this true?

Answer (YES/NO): NO